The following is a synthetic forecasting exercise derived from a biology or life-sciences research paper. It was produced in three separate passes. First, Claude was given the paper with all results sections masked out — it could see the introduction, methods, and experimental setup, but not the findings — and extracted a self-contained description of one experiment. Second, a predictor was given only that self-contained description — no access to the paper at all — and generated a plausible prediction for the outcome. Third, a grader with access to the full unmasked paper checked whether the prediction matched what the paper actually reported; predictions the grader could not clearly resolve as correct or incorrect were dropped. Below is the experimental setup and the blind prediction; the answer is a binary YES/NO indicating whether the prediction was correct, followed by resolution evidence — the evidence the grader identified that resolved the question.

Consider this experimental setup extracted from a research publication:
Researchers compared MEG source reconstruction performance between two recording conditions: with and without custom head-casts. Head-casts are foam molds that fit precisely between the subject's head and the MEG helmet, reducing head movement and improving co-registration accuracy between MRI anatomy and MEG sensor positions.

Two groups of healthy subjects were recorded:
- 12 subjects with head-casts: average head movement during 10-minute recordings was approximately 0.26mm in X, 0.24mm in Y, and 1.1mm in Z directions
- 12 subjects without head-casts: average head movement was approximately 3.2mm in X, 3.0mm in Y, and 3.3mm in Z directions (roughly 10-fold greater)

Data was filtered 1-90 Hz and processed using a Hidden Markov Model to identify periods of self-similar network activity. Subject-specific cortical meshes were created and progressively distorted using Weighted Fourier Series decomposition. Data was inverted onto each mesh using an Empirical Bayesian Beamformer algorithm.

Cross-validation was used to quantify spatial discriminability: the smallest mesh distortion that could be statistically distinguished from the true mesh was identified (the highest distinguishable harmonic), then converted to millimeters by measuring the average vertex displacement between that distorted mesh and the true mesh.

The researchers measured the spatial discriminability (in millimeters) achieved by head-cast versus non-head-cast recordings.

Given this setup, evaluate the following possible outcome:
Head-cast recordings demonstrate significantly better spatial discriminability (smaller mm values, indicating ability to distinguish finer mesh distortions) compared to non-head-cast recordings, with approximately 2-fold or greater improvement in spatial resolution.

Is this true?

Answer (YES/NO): NO